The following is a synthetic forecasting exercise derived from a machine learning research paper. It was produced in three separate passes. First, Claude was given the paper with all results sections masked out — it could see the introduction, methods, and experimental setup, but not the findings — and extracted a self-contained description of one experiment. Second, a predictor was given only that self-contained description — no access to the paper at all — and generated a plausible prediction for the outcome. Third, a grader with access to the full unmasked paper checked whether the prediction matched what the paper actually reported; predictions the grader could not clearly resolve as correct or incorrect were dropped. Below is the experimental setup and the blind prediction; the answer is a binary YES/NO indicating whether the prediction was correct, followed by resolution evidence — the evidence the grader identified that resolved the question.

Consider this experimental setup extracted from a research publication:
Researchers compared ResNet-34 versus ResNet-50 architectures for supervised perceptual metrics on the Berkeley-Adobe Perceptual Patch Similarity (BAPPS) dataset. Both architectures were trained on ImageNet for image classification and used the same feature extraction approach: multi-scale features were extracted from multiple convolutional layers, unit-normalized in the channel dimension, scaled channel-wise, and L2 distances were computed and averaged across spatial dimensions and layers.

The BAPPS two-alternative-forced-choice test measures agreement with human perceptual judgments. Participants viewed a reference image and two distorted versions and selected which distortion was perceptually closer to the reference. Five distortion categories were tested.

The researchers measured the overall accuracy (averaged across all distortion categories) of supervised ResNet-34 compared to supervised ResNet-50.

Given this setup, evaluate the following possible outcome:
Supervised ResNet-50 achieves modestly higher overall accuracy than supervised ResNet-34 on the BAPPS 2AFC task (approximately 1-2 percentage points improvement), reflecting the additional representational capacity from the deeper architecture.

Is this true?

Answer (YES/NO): NO